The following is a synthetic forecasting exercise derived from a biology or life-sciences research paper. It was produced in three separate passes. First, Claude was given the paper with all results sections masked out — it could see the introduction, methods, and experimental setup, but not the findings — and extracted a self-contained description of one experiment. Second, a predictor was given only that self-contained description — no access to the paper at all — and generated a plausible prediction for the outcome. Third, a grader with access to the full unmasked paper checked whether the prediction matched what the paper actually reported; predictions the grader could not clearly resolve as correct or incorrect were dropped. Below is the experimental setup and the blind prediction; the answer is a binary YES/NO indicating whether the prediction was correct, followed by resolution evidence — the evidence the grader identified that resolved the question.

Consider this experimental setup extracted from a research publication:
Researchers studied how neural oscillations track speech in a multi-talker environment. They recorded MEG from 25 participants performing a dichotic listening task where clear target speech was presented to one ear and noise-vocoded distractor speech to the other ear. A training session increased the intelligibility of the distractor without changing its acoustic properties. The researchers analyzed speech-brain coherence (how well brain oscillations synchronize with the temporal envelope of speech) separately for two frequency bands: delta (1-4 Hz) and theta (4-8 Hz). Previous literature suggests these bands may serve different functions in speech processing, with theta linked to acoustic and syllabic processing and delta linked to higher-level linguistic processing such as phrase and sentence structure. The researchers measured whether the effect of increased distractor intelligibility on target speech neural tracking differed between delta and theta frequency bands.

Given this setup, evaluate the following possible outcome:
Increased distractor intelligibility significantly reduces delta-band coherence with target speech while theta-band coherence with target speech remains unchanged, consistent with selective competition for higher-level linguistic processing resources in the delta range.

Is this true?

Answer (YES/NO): YES